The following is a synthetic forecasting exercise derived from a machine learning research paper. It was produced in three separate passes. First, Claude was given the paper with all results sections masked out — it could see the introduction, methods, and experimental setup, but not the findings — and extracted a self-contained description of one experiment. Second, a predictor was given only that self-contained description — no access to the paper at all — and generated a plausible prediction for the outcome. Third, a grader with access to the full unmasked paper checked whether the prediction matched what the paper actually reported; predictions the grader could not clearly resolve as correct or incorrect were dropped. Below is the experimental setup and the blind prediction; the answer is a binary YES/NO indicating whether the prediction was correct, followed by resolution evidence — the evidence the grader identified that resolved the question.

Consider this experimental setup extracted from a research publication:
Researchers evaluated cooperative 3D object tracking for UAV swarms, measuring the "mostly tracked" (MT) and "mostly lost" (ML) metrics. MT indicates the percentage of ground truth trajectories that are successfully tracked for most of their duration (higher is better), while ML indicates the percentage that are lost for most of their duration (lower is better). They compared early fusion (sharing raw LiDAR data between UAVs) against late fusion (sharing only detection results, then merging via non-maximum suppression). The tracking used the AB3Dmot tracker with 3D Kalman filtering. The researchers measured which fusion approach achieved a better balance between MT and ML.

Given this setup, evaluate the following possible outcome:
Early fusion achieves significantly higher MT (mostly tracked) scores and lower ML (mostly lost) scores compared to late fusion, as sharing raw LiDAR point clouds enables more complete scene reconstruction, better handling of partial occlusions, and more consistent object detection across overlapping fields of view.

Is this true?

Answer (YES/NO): NO